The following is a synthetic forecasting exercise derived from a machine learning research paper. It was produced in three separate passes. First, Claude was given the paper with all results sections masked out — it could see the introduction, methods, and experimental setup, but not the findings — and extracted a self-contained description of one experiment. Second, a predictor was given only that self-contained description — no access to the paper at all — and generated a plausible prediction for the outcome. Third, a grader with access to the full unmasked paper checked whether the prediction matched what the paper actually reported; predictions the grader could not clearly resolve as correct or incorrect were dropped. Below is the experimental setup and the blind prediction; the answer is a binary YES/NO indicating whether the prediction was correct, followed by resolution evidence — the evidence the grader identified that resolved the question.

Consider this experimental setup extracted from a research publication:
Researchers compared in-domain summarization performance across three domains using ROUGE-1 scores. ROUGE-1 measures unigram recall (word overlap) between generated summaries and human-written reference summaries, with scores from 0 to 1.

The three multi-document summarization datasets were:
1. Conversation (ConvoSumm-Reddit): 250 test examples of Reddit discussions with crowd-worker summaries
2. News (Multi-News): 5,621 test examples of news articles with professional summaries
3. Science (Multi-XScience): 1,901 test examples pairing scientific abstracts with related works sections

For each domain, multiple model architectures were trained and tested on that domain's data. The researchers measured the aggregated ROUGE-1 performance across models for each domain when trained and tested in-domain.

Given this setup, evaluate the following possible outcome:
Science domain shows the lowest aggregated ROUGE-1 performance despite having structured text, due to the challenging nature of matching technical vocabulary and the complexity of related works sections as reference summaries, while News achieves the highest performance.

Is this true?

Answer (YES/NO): YES